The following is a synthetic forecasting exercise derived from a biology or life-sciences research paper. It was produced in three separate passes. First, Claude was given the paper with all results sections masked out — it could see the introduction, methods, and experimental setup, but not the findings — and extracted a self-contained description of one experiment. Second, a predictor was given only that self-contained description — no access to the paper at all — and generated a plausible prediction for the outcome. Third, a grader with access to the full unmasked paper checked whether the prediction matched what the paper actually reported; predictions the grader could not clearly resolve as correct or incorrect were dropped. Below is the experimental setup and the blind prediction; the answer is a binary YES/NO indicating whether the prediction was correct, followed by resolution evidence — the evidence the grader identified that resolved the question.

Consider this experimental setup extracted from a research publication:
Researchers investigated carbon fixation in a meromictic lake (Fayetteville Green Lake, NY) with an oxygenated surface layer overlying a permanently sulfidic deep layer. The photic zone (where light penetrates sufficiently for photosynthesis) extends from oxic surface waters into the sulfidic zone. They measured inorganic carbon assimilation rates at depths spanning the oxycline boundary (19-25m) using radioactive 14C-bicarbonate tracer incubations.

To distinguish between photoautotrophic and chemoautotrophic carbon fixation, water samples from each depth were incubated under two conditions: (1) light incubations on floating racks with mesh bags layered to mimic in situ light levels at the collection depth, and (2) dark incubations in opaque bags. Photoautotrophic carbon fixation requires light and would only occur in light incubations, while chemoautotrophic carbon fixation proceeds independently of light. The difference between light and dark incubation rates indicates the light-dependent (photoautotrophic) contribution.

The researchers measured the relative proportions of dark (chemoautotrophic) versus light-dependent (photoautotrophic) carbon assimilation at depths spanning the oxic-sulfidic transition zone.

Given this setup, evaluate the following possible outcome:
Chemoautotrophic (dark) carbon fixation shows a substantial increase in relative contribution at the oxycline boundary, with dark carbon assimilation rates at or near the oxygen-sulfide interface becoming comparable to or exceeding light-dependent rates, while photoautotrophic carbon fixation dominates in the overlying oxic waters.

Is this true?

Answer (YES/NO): NO